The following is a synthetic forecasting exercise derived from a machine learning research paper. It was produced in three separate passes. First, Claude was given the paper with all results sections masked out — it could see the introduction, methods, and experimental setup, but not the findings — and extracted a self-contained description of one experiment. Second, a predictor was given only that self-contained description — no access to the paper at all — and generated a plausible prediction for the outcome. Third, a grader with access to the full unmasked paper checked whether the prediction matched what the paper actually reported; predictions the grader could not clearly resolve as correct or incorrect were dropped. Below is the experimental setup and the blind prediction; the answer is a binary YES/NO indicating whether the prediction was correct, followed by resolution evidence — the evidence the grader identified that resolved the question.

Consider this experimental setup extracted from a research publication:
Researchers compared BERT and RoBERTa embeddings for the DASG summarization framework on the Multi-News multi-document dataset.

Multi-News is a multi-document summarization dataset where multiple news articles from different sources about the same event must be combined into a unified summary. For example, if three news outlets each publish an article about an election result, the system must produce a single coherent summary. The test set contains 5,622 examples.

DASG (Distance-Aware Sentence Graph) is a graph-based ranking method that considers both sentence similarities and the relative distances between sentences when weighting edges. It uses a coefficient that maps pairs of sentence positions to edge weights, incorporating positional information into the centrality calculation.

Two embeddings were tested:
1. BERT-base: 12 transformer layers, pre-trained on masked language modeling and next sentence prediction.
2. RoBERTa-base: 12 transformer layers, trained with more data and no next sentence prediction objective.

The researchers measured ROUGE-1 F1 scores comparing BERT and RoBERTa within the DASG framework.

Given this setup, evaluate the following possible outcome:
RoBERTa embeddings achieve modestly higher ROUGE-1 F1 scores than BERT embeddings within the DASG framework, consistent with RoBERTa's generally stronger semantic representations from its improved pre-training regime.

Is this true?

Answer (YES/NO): NO